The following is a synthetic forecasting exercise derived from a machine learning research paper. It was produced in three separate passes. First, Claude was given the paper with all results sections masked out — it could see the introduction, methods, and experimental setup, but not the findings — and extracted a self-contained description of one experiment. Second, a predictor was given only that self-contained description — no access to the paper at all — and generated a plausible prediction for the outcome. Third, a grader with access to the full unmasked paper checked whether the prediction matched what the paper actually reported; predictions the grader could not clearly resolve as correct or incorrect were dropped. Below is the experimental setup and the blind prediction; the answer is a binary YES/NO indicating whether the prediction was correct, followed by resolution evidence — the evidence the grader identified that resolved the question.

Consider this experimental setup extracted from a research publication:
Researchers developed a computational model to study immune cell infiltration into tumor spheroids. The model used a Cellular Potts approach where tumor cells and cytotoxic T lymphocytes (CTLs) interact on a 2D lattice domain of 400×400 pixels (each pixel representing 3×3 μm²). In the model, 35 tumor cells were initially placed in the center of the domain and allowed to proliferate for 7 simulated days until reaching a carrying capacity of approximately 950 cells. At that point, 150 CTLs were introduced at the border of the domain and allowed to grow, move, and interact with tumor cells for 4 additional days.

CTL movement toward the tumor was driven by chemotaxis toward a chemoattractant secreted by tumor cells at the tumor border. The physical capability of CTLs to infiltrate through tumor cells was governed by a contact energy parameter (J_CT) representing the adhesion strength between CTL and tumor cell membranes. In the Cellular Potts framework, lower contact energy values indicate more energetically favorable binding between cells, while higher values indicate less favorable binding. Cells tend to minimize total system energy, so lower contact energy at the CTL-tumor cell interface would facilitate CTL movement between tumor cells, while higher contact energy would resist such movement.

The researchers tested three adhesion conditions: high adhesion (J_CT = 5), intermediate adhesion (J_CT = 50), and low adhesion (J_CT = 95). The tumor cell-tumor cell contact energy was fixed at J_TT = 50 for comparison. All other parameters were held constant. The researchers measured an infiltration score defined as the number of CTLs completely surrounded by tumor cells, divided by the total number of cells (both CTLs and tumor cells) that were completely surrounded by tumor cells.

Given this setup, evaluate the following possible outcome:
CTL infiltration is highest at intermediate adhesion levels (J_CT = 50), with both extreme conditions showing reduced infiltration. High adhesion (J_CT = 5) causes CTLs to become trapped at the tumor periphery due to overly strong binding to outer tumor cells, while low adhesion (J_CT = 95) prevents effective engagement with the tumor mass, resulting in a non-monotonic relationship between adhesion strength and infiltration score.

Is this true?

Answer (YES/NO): NO